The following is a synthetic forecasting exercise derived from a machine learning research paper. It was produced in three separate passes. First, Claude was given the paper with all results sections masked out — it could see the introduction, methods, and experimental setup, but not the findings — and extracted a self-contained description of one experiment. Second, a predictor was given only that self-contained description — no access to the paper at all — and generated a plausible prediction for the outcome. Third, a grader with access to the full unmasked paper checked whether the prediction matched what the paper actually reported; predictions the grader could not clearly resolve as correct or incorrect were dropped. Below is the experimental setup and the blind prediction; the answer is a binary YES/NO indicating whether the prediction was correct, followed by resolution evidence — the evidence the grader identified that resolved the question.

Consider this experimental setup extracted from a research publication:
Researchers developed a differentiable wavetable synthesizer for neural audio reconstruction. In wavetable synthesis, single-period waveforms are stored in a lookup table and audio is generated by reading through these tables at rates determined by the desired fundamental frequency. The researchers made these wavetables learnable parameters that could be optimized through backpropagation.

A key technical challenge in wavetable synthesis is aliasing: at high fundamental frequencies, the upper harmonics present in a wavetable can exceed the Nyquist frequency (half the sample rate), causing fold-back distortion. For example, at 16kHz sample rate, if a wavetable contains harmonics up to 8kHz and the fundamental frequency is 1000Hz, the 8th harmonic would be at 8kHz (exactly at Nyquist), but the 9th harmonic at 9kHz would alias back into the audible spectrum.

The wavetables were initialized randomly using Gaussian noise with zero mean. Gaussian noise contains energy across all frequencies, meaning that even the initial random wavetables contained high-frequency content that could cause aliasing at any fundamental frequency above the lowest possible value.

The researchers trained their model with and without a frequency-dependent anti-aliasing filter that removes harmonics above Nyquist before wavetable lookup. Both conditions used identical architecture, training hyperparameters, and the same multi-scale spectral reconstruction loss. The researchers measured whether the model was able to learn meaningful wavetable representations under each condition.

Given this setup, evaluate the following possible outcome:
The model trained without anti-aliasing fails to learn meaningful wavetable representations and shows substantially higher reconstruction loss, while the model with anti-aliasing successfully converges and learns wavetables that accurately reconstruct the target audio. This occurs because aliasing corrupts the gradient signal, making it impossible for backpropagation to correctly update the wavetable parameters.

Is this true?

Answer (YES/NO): YES